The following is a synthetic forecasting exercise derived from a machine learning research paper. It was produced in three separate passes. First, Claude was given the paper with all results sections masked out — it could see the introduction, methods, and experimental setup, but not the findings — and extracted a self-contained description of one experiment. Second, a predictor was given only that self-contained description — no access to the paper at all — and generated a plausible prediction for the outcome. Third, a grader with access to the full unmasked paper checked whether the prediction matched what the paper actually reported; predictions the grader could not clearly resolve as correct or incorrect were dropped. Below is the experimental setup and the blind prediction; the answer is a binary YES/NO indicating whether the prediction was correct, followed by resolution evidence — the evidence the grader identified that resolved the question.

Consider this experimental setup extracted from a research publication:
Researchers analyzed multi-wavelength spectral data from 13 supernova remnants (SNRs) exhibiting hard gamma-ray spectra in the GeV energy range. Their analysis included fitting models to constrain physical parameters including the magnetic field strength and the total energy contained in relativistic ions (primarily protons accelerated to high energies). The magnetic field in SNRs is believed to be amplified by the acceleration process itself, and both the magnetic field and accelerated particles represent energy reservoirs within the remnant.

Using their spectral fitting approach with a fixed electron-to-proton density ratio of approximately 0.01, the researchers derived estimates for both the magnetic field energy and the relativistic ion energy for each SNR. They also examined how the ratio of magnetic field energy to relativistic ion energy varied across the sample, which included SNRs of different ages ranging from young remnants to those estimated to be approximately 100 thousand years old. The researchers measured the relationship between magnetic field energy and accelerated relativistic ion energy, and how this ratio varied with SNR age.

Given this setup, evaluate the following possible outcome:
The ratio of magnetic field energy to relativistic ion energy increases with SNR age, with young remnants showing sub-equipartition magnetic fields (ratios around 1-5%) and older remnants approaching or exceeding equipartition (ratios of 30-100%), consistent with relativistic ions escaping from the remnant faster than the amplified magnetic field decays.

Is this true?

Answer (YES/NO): NO